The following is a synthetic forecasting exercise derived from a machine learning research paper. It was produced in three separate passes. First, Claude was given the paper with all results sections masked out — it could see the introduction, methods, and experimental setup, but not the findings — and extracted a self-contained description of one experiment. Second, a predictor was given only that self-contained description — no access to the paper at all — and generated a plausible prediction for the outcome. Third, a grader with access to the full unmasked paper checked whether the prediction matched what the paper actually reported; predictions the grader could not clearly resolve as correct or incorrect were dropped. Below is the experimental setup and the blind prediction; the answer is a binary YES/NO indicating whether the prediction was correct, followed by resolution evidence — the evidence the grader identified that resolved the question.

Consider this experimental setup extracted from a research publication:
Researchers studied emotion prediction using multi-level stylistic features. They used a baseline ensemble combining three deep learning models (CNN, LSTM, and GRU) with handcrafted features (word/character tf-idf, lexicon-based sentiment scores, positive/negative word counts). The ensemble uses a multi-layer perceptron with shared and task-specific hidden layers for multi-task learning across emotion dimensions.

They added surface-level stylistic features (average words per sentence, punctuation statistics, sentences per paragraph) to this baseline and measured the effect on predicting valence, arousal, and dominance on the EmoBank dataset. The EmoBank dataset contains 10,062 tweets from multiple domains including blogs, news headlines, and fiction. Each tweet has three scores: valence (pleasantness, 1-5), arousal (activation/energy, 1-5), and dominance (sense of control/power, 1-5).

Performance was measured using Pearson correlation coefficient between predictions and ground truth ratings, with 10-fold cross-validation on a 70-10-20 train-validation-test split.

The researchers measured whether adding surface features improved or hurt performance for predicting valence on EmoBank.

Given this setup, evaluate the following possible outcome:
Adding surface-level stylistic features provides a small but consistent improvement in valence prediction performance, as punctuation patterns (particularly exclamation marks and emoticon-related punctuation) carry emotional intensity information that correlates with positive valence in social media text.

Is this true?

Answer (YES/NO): NO